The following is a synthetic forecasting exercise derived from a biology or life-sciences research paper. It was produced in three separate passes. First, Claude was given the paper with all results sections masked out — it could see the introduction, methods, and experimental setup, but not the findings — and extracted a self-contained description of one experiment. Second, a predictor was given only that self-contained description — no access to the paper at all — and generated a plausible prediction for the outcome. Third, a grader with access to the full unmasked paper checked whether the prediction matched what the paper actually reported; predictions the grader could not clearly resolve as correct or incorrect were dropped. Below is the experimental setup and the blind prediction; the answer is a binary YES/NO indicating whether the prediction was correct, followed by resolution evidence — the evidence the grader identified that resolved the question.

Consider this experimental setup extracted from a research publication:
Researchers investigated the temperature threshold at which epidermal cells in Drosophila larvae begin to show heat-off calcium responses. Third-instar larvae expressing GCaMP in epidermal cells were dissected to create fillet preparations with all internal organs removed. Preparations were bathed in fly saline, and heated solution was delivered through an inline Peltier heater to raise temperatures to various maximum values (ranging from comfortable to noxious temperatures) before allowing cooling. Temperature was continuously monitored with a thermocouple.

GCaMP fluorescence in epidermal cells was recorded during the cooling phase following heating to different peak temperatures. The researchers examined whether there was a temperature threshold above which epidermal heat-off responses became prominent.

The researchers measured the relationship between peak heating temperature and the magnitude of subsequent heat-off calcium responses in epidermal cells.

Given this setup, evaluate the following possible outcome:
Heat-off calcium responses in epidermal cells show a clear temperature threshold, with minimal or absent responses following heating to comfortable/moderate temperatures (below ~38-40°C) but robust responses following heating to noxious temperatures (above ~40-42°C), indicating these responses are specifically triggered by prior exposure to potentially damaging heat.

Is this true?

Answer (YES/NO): NO